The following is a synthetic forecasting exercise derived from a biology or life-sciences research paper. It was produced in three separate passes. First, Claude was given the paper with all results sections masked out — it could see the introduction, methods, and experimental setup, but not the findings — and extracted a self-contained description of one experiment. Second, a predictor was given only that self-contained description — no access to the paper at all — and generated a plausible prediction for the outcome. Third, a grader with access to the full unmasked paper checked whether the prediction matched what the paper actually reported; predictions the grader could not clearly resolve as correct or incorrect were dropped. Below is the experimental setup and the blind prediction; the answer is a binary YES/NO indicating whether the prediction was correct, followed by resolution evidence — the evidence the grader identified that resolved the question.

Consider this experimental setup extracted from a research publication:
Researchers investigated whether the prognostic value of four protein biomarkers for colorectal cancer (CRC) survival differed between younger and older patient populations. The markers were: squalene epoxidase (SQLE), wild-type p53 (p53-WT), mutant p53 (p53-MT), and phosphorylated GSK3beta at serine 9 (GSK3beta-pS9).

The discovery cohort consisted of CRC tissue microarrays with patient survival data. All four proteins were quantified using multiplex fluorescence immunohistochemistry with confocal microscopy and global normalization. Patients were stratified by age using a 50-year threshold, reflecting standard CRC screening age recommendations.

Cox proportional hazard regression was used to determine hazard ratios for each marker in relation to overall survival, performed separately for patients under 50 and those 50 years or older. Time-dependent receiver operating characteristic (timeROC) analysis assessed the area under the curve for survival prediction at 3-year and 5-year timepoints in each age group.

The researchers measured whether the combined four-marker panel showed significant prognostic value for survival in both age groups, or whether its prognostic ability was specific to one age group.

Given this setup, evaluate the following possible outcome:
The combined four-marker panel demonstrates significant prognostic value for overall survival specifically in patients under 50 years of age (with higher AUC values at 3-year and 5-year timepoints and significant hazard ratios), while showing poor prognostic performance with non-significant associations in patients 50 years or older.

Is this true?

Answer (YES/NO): NO